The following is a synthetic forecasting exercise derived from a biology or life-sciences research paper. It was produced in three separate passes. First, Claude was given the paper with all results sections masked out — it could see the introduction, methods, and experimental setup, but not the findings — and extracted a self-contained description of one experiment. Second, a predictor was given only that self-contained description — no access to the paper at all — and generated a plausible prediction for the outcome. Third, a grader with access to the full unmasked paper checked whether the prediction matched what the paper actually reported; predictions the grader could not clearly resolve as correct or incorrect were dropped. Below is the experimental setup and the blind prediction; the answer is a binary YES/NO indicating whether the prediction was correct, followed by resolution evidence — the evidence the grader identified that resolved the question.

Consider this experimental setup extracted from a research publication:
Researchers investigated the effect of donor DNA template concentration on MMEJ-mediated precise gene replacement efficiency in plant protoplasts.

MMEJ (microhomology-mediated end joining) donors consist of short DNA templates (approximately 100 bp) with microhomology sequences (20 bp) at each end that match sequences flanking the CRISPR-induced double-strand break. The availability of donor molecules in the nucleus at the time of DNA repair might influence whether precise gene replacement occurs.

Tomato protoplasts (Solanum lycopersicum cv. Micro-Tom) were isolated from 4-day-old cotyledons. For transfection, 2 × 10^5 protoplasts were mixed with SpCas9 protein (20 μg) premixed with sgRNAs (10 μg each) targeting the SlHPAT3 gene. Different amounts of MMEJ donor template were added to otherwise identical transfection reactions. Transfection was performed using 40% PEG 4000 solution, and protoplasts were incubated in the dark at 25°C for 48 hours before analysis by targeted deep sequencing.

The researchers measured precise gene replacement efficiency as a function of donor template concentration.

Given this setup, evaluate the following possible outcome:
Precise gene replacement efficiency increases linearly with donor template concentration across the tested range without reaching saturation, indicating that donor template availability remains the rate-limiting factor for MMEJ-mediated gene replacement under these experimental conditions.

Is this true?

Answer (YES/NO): NO